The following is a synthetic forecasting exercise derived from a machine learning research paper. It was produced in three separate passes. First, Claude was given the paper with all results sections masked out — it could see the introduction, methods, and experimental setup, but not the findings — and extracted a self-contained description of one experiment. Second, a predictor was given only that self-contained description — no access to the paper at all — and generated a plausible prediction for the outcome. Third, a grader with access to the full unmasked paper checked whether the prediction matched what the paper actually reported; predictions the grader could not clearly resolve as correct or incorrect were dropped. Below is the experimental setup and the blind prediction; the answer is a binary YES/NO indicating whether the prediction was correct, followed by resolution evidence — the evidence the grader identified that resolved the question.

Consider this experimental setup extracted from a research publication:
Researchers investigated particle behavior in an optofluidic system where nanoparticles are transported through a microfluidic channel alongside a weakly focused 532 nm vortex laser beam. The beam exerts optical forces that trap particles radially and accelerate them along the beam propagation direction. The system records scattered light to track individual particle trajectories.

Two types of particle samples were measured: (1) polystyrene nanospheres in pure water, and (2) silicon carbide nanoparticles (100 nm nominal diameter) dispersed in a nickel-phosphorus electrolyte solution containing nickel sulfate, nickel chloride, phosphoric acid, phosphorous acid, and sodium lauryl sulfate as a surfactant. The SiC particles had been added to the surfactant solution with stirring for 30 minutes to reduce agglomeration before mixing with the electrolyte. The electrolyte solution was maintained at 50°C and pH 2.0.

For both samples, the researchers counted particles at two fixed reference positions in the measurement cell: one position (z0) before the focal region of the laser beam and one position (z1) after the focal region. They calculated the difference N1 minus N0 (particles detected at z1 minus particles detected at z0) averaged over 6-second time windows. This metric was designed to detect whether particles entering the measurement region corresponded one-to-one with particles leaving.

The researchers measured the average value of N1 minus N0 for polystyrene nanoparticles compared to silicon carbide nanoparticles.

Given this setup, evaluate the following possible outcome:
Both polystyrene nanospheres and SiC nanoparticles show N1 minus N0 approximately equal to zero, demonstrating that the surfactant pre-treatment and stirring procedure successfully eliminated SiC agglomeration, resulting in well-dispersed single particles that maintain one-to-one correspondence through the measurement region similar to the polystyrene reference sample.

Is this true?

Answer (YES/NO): NO